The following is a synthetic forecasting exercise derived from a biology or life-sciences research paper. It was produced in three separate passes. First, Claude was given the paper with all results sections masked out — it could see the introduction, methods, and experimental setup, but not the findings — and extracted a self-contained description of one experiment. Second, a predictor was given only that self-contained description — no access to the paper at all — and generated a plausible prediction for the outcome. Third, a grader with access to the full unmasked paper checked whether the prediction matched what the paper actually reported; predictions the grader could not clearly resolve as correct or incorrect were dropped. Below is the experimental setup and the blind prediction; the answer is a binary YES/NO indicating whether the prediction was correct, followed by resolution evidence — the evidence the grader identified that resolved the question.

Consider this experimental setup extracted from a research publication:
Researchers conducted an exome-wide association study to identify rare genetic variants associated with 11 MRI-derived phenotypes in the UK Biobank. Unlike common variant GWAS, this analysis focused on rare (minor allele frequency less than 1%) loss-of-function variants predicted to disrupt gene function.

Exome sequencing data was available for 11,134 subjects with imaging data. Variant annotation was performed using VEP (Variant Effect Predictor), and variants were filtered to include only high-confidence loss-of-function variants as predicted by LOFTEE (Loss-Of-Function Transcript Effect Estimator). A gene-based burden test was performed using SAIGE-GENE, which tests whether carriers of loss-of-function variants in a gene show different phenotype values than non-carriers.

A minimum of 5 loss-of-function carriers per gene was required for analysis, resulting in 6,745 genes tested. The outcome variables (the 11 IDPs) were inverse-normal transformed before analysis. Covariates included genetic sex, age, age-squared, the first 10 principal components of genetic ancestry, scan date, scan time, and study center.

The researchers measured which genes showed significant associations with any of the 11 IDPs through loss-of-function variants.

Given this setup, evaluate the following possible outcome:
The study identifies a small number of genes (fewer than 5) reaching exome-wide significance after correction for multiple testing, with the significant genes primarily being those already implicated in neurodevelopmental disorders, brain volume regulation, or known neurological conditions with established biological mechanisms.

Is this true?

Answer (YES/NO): NO